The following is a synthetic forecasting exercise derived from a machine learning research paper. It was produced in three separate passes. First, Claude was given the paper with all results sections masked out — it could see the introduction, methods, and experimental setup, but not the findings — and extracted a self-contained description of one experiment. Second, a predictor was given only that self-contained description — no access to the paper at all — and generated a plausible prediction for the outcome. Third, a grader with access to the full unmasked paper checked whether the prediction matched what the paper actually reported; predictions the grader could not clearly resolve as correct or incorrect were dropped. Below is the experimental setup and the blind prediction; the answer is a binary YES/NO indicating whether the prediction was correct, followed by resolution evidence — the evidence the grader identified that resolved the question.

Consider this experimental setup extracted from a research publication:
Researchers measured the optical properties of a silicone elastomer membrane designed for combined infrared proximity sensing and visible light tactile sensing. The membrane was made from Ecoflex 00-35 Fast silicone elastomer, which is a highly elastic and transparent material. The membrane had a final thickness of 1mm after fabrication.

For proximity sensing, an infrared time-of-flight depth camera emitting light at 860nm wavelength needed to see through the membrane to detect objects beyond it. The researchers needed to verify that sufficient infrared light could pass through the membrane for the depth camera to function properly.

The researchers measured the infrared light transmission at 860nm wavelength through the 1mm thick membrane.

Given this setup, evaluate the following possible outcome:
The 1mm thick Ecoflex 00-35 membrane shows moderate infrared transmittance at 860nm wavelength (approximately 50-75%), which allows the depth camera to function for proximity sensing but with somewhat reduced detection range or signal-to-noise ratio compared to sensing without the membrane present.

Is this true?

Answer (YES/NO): NO